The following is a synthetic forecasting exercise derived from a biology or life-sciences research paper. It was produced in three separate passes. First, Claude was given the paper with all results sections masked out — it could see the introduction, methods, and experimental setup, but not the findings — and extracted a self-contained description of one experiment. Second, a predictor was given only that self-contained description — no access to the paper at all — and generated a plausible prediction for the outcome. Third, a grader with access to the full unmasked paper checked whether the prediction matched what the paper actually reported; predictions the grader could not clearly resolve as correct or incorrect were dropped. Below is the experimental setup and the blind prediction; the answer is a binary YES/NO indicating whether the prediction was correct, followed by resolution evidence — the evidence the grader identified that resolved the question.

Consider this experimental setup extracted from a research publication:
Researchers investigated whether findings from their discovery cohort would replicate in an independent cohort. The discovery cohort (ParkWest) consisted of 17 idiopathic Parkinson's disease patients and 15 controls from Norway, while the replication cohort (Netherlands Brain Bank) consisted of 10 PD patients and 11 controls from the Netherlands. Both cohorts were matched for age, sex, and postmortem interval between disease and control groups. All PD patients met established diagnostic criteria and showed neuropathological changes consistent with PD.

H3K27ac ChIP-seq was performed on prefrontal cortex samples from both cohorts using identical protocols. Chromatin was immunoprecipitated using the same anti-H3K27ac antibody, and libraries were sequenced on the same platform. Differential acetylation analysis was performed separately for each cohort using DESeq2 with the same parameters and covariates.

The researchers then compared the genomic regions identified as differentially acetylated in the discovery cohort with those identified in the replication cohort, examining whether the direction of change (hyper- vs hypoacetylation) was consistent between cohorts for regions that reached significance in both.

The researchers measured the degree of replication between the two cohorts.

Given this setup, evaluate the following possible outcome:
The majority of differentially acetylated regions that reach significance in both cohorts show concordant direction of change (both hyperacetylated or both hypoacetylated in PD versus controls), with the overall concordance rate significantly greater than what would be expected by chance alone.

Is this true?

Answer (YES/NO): YES